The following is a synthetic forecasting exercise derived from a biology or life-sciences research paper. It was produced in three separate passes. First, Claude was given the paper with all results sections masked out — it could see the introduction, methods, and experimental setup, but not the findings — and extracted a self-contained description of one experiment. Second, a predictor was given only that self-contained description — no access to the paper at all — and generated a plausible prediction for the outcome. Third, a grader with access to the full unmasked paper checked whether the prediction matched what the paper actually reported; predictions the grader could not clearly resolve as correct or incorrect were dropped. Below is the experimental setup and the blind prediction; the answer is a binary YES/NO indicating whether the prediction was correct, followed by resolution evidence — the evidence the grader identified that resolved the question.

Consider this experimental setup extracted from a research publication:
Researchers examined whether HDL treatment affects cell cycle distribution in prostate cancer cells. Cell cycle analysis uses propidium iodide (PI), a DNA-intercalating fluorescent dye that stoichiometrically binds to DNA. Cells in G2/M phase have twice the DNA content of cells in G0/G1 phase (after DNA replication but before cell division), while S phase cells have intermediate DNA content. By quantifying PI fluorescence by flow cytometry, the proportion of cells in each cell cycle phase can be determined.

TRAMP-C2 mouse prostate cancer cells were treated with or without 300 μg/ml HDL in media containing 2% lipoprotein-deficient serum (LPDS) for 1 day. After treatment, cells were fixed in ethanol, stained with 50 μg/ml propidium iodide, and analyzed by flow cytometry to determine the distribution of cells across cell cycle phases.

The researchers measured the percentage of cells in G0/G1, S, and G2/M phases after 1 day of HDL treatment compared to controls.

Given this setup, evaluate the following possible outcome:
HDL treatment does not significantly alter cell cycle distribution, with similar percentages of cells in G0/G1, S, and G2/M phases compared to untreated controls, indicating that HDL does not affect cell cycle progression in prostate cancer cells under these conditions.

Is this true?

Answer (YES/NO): NO